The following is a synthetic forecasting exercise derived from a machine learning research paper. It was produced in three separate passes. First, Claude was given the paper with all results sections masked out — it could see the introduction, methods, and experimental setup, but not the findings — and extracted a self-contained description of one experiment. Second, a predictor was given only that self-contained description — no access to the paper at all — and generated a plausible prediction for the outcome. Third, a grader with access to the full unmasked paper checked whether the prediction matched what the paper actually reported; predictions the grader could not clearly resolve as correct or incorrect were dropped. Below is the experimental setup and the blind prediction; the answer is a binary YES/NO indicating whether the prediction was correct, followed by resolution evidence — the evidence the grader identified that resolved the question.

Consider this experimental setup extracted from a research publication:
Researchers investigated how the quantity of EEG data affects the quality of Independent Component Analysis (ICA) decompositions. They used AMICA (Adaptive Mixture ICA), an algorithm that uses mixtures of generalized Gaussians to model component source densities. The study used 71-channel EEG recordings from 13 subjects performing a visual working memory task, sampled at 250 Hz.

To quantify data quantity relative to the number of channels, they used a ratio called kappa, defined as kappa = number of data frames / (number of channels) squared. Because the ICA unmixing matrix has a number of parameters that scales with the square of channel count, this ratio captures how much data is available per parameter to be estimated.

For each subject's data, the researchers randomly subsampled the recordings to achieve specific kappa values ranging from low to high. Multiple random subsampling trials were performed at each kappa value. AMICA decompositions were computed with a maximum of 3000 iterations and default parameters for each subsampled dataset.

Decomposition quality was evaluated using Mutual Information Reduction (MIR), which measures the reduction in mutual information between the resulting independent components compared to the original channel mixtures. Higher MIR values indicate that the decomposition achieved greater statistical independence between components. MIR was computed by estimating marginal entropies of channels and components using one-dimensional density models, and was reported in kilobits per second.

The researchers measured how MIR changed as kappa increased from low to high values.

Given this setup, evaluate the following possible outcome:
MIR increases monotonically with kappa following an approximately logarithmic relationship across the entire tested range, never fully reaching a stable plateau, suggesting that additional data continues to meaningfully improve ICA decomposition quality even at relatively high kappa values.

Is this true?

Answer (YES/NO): YES